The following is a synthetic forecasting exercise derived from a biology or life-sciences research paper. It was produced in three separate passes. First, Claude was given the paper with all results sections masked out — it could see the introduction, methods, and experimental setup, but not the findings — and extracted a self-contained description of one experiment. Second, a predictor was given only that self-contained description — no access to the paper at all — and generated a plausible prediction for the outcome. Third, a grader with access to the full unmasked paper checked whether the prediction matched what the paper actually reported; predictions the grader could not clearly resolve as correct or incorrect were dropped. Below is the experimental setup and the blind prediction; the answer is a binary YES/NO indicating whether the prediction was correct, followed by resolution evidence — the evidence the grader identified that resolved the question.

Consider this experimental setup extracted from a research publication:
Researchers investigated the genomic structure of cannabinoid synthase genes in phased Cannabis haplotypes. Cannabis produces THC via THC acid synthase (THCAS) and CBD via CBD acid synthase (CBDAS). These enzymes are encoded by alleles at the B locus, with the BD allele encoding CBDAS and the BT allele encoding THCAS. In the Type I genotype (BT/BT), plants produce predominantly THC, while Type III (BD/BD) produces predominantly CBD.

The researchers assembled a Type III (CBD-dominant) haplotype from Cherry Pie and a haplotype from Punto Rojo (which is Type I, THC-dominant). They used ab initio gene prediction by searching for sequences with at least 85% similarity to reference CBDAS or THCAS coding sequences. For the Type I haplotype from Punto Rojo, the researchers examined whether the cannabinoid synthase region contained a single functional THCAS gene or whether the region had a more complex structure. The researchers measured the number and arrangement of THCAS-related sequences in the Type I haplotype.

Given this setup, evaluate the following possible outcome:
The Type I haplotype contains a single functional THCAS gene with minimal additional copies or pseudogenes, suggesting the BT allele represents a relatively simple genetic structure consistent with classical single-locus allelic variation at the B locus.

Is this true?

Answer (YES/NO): NO